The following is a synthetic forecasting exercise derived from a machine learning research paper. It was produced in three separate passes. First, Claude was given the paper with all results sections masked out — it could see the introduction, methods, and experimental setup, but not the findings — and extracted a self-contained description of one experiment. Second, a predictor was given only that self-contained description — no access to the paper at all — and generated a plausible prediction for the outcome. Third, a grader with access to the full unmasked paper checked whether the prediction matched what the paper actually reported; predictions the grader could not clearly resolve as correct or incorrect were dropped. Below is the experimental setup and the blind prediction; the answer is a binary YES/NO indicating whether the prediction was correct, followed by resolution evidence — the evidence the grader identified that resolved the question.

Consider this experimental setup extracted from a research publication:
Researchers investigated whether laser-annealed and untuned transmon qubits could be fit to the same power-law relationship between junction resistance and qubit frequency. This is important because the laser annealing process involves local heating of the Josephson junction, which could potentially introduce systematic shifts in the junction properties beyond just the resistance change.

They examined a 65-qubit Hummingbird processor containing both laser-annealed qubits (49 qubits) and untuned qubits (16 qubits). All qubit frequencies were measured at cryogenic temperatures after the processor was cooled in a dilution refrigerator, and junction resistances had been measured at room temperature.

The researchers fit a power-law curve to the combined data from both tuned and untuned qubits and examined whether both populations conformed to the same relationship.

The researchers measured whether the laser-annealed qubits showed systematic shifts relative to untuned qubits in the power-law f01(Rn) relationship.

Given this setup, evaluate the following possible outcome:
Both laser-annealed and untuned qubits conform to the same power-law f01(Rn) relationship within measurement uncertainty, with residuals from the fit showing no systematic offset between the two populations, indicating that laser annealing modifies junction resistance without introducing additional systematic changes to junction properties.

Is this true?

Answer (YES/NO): YES